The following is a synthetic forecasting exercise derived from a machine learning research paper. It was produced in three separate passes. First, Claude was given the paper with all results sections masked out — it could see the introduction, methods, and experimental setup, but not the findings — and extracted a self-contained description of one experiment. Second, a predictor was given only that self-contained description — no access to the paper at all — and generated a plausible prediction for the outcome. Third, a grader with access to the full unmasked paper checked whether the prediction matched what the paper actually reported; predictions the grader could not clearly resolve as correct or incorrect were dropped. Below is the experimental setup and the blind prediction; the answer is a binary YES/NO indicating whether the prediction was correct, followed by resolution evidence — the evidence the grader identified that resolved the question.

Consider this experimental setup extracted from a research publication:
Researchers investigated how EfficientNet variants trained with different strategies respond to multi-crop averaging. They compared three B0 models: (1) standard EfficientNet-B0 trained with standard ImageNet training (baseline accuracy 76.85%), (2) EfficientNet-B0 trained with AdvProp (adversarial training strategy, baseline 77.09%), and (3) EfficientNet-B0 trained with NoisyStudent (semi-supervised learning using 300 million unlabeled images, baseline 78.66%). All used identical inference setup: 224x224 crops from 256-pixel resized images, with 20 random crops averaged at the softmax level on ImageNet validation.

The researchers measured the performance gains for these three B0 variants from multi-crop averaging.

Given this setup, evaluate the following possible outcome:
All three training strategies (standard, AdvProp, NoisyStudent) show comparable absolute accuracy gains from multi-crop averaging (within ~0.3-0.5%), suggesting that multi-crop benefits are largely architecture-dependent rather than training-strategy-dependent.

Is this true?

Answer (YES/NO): NO